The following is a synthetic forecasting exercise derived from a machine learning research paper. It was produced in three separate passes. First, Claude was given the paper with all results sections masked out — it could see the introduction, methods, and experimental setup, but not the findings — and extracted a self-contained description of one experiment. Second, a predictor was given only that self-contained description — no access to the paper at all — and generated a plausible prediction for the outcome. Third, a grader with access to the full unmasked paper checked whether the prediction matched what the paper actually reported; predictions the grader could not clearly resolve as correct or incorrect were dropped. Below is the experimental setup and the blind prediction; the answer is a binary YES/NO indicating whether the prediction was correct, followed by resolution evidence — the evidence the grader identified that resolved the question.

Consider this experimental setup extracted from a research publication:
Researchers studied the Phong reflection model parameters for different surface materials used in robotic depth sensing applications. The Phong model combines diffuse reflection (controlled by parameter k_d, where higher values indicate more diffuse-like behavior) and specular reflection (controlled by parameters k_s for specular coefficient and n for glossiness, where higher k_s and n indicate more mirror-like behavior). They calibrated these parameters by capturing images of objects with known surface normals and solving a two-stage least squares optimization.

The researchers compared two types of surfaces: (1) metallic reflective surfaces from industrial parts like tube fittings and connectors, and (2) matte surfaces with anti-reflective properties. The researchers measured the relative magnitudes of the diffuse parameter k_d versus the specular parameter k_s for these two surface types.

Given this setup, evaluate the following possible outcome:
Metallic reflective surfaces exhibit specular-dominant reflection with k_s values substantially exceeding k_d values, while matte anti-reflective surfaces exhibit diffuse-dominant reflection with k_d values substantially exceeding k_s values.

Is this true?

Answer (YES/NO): YES